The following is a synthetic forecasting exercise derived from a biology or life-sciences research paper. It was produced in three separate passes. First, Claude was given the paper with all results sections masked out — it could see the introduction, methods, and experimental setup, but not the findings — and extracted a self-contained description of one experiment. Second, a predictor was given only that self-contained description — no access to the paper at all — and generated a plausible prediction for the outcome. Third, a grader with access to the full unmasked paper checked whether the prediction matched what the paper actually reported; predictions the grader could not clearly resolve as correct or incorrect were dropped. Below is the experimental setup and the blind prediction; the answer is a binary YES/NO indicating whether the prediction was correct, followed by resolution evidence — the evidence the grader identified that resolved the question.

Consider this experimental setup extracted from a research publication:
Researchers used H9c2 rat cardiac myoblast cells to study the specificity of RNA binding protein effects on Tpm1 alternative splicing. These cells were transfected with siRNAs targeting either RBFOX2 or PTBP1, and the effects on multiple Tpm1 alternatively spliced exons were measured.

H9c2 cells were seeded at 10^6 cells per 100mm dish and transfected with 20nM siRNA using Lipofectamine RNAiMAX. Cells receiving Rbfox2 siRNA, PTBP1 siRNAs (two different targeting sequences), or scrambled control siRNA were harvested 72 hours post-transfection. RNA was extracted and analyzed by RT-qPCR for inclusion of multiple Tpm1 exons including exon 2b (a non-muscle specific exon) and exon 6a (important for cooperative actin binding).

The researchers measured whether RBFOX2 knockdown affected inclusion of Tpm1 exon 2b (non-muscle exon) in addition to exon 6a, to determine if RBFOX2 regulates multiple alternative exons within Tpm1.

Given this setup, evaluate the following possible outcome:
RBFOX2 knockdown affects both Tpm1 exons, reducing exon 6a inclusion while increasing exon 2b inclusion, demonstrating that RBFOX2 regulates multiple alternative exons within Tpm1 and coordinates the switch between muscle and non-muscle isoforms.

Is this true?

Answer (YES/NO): NO